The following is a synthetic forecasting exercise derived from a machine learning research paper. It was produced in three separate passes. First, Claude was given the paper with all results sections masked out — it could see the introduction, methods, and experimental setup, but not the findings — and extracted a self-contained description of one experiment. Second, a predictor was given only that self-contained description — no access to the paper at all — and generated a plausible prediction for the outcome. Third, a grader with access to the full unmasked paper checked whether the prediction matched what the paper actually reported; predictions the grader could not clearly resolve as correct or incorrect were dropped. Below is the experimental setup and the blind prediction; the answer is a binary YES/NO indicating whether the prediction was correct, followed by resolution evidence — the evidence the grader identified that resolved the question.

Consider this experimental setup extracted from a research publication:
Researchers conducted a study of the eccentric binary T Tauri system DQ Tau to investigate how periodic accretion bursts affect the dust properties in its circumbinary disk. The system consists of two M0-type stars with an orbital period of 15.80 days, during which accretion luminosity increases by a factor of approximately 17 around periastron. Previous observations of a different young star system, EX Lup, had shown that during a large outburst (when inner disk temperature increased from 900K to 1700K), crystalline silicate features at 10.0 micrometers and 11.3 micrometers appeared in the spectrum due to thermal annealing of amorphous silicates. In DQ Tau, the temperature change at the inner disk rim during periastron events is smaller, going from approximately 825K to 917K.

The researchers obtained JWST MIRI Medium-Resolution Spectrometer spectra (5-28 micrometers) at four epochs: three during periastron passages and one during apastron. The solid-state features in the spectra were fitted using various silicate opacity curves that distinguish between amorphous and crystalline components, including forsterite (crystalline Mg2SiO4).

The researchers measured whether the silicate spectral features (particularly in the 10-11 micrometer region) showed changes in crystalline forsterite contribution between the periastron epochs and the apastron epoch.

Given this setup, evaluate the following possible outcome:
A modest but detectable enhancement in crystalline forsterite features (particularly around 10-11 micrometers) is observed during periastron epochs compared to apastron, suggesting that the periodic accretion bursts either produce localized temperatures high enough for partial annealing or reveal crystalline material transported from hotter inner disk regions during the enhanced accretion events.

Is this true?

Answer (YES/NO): NO